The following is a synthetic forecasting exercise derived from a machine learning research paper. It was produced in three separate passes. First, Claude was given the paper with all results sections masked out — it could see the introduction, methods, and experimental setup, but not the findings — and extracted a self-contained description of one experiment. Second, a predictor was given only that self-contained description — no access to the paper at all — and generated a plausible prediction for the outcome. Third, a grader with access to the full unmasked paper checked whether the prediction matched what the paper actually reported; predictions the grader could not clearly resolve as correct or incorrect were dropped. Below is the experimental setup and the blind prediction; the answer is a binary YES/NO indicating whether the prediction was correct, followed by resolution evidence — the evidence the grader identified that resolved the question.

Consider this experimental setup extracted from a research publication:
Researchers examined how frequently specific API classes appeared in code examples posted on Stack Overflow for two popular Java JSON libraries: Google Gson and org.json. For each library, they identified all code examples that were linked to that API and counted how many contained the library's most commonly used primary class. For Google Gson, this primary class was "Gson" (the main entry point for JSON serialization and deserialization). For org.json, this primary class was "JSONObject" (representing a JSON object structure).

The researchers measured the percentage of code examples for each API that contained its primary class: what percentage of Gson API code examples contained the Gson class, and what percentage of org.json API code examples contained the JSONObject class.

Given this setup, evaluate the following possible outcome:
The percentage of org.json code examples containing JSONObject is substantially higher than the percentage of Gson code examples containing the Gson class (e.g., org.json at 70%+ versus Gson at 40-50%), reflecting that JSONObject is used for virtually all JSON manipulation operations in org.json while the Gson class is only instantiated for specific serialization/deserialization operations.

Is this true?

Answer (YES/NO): NO